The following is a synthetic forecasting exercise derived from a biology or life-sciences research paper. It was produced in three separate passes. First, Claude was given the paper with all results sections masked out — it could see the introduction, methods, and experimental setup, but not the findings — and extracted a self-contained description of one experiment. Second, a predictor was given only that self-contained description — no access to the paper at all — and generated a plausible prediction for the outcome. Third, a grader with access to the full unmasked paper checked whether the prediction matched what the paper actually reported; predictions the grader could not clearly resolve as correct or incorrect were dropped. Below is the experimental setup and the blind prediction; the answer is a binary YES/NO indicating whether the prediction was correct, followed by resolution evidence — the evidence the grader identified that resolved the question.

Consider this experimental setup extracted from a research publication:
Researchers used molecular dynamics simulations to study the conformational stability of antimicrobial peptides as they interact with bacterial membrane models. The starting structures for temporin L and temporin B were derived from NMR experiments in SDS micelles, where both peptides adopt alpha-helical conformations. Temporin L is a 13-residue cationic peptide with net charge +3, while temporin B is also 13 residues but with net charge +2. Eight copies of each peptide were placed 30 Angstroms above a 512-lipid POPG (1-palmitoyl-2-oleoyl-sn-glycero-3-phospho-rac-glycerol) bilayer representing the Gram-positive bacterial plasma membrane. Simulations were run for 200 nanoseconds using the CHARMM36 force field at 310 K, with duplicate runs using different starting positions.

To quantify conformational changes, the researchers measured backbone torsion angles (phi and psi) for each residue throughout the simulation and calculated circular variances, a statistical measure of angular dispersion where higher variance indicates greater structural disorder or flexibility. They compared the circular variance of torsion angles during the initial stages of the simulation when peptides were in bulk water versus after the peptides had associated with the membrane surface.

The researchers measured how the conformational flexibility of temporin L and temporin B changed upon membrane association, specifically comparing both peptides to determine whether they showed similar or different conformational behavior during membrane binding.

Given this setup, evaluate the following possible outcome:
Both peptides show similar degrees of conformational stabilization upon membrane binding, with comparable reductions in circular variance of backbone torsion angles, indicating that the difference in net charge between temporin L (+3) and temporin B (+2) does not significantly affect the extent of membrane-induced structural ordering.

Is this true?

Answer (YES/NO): NO